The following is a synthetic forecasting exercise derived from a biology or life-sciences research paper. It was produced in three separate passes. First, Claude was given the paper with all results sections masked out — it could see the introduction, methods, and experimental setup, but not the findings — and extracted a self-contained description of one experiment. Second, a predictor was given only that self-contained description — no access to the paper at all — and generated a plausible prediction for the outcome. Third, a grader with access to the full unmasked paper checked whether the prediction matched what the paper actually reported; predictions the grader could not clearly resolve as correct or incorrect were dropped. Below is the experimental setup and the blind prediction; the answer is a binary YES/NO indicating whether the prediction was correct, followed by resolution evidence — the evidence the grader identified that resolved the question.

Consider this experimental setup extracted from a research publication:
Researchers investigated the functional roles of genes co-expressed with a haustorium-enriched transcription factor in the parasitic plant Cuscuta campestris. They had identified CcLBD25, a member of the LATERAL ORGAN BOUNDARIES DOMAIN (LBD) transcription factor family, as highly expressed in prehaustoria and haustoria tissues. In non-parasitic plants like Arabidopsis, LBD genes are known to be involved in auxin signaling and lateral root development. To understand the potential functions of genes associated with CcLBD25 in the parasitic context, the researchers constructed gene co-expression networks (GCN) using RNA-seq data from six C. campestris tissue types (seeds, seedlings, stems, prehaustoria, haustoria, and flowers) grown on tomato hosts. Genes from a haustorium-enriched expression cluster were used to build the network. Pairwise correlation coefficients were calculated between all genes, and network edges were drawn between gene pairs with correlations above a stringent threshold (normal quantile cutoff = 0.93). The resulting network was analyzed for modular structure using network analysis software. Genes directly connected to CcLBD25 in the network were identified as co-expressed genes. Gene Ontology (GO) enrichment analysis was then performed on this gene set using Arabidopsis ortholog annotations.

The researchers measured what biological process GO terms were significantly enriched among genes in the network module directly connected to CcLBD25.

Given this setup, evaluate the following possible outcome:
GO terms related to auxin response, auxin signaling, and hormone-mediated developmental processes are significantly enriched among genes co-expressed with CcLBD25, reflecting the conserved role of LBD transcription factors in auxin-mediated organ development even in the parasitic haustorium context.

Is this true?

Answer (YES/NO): NO